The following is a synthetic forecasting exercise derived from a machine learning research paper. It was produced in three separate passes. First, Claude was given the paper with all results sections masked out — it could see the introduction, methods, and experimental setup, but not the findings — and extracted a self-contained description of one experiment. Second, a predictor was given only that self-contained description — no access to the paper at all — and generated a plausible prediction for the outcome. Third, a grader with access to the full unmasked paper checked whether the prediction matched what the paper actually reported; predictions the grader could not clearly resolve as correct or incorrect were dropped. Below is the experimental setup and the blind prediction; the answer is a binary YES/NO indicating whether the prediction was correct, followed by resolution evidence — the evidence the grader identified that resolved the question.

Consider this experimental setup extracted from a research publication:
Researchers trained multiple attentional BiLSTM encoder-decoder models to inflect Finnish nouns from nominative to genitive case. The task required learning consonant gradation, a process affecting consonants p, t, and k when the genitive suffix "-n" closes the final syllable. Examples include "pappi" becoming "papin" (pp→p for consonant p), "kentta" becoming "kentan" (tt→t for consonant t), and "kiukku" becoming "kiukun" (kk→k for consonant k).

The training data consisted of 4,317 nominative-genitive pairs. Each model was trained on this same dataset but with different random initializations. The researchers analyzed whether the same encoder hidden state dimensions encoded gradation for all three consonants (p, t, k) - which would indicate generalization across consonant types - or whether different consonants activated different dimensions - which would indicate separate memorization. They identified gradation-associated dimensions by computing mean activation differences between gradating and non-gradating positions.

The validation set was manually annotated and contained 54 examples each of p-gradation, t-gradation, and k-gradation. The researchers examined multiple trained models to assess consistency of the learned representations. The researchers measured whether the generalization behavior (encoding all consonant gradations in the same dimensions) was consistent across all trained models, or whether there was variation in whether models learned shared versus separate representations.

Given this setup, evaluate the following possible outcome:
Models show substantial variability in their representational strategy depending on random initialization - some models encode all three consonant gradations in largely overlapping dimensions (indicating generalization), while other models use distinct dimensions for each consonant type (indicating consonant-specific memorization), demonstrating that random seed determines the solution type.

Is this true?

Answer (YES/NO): YES